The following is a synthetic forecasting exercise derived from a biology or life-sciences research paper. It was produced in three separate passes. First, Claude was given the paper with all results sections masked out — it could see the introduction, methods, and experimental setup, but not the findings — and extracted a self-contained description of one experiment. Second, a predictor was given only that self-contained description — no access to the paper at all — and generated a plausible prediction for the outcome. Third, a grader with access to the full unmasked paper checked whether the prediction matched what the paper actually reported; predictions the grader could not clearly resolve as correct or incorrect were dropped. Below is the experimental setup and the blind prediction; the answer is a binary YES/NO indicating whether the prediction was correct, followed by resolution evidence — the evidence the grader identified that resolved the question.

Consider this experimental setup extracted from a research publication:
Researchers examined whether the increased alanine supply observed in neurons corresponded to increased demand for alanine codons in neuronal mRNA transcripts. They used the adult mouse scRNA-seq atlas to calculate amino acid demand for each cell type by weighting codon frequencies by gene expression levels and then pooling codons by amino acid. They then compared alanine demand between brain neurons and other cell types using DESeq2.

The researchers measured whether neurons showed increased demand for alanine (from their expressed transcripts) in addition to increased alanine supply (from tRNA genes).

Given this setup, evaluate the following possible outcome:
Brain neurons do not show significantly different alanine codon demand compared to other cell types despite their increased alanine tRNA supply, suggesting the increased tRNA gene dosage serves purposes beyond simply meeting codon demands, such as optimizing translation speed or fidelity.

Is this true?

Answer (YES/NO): YES